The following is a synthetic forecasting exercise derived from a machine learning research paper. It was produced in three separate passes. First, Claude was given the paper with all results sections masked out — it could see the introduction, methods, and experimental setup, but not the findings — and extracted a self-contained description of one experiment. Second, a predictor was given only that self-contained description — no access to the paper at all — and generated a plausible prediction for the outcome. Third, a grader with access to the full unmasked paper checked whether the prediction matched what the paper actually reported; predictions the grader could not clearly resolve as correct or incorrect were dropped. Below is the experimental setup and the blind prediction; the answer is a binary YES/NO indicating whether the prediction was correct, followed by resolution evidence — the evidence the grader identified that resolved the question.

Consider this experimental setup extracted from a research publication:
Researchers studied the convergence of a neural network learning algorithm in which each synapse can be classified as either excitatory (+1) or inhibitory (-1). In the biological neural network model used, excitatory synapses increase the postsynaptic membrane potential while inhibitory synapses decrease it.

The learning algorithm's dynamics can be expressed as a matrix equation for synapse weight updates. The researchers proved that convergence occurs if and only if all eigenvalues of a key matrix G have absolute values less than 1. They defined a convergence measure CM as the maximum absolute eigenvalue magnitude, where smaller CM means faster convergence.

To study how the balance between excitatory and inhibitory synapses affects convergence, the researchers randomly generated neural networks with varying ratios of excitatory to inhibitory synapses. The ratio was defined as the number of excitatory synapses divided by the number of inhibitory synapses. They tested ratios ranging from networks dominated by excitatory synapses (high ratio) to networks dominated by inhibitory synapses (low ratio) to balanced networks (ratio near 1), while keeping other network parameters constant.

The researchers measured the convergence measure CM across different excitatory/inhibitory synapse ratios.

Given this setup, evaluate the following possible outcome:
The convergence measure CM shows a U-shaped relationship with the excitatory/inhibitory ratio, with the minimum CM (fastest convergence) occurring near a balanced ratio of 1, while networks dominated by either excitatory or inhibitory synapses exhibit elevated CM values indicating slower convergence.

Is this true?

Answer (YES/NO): YES